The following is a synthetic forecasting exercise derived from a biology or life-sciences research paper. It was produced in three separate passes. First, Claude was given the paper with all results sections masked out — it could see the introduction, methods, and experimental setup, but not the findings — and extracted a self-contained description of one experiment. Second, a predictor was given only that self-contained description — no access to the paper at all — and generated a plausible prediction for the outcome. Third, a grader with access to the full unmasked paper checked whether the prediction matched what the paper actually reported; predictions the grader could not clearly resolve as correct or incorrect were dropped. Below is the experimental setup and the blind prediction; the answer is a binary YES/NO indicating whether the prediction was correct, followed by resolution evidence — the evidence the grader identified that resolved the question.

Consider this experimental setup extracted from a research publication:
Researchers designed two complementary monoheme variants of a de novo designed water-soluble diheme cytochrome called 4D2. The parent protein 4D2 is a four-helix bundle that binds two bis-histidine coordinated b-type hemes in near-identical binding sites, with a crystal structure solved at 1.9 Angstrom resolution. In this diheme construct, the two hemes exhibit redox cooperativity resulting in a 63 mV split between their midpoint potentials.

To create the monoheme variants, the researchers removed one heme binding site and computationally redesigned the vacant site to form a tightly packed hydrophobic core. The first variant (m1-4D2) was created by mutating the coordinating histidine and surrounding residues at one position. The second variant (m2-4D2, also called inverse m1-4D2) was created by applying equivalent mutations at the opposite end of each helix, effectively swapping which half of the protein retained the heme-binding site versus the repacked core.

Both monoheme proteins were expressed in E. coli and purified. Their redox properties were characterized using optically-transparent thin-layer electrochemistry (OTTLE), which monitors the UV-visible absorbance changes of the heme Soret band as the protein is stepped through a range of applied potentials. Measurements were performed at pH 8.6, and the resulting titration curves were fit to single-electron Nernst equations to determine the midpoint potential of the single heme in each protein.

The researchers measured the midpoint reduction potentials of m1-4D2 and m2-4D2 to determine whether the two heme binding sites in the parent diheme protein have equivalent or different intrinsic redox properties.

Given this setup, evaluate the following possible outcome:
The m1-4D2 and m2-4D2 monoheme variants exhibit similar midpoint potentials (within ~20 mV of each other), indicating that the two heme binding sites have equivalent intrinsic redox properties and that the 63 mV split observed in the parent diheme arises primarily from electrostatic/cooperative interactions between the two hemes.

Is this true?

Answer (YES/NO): YES